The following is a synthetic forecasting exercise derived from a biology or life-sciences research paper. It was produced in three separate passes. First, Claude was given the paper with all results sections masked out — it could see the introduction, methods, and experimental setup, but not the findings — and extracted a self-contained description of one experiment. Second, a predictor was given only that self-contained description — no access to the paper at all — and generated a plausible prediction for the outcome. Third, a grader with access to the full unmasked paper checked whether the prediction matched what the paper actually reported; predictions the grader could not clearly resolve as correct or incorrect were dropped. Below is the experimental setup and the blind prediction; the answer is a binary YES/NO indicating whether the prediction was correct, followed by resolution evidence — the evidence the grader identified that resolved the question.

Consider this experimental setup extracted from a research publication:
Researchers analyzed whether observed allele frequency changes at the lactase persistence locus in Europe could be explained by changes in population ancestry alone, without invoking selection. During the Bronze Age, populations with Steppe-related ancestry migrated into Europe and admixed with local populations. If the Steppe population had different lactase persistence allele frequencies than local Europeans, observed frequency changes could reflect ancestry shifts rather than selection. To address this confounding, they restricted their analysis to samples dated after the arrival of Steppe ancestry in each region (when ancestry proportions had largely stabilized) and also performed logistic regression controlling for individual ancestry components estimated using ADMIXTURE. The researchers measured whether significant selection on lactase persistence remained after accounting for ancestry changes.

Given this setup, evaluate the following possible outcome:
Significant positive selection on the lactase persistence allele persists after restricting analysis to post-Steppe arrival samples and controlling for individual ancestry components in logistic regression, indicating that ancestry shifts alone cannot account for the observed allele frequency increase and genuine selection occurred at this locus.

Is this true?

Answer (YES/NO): YES